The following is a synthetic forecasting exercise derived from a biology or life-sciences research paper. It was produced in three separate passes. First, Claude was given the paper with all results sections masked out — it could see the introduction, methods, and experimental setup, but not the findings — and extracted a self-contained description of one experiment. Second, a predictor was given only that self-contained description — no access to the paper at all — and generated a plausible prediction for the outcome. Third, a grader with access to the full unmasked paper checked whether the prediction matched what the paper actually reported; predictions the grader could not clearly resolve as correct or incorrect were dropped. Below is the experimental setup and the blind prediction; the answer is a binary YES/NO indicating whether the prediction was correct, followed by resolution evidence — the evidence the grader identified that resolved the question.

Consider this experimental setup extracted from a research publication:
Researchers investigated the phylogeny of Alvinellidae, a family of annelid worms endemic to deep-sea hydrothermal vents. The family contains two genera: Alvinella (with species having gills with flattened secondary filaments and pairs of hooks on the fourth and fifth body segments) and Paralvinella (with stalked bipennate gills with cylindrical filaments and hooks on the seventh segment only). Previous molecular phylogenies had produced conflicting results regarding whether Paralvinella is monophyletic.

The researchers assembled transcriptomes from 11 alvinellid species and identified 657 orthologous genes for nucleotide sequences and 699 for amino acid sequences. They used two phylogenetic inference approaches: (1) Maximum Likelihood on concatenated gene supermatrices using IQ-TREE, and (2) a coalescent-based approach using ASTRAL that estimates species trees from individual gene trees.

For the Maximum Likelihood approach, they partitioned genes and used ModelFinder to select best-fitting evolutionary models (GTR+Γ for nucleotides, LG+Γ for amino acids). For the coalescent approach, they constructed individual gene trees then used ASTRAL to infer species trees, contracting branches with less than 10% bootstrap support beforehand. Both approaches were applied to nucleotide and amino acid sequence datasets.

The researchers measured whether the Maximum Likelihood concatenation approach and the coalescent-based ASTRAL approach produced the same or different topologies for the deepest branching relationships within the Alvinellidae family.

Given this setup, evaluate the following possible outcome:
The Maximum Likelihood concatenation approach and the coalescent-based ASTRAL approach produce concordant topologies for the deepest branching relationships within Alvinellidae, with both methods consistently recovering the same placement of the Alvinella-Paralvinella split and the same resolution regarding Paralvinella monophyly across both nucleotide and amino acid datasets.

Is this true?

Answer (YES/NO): YES